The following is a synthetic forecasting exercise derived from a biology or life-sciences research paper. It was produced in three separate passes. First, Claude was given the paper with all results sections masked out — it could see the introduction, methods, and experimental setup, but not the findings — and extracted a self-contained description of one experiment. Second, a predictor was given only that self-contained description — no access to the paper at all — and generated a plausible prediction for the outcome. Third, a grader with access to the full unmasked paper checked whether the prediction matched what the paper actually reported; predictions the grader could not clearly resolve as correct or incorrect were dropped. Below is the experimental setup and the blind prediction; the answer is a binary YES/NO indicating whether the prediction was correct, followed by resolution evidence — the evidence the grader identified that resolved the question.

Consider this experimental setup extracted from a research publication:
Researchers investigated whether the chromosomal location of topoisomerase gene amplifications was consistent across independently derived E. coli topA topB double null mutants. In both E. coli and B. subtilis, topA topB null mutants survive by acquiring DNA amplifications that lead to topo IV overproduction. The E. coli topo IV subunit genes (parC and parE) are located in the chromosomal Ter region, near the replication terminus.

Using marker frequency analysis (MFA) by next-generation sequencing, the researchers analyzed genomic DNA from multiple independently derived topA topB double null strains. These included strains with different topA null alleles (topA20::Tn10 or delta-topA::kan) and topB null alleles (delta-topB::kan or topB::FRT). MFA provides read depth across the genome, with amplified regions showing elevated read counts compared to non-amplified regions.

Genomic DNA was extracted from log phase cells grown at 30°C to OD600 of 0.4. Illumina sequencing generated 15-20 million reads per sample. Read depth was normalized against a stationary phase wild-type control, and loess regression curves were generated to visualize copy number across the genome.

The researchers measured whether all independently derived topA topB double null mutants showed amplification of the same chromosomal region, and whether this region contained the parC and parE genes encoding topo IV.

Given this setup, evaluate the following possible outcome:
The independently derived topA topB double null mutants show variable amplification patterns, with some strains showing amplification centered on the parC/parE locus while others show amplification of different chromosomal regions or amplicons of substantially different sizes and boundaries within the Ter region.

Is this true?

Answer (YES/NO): YES